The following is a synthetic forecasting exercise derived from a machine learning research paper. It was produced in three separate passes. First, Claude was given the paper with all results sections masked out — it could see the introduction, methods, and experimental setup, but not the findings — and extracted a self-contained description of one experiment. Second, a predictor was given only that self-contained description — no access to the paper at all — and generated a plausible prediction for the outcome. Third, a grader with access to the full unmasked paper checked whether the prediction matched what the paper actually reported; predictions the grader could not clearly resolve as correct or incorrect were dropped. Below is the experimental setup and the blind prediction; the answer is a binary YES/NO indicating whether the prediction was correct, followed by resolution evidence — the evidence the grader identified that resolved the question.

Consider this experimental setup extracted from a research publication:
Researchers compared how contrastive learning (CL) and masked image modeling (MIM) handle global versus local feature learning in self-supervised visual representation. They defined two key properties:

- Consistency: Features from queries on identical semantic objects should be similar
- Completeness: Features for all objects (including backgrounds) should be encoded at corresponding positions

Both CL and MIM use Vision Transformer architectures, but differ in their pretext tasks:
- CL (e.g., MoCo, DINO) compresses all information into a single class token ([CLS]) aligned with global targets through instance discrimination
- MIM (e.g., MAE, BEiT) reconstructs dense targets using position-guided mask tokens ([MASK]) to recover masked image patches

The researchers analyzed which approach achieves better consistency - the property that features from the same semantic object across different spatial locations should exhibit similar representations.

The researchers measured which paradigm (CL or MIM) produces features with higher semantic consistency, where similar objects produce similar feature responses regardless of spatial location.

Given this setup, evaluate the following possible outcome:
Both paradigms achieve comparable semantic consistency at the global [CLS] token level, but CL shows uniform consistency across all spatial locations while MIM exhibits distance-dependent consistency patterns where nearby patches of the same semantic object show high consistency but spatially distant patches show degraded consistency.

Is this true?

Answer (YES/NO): NO